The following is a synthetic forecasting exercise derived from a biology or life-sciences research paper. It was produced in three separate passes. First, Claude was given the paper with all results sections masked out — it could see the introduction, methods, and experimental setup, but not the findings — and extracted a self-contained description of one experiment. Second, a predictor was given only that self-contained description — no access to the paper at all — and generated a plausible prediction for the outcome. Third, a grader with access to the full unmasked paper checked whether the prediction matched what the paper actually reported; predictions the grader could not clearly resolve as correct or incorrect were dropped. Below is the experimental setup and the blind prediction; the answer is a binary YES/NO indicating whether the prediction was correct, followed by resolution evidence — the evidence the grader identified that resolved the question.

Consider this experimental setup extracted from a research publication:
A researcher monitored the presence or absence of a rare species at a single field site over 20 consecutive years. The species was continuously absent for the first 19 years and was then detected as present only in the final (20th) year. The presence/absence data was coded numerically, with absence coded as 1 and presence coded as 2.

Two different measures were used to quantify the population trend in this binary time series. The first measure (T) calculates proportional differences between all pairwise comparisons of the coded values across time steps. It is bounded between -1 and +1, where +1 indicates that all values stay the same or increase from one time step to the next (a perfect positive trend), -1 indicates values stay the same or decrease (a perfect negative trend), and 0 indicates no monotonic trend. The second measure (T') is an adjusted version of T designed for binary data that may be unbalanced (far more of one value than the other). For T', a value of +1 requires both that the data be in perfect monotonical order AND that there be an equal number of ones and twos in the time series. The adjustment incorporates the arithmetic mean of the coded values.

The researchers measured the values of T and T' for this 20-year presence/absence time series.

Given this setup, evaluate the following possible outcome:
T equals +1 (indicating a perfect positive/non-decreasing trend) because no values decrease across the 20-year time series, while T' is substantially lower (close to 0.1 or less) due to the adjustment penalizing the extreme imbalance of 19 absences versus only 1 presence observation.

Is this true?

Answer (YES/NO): NO